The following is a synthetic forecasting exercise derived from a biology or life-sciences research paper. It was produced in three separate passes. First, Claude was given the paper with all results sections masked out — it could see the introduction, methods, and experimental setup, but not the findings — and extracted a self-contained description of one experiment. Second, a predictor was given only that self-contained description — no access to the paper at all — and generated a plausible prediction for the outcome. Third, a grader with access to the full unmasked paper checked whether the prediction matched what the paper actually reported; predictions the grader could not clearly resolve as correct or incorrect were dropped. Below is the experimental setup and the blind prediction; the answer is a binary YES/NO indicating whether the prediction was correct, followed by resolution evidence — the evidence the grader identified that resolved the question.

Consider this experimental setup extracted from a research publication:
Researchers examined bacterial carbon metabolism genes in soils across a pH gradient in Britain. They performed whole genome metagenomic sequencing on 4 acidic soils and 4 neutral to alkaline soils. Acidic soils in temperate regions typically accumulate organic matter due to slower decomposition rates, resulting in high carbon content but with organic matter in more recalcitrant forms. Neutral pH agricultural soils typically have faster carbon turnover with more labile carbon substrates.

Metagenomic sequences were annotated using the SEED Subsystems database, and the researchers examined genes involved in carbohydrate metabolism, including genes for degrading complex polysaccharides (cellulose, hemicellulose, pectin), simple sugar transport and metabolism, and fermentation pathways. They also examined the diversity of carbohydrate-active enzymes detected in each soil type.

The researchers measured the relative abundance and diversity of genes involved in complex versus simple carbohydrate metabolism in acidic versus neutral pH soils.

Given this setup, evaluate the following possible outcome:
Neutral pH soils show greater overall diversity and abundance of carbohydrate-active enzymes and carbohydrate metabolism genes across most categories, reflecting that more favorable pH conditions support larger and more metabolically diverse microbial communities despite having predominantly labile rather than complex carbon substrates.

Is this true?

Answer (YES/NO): NO